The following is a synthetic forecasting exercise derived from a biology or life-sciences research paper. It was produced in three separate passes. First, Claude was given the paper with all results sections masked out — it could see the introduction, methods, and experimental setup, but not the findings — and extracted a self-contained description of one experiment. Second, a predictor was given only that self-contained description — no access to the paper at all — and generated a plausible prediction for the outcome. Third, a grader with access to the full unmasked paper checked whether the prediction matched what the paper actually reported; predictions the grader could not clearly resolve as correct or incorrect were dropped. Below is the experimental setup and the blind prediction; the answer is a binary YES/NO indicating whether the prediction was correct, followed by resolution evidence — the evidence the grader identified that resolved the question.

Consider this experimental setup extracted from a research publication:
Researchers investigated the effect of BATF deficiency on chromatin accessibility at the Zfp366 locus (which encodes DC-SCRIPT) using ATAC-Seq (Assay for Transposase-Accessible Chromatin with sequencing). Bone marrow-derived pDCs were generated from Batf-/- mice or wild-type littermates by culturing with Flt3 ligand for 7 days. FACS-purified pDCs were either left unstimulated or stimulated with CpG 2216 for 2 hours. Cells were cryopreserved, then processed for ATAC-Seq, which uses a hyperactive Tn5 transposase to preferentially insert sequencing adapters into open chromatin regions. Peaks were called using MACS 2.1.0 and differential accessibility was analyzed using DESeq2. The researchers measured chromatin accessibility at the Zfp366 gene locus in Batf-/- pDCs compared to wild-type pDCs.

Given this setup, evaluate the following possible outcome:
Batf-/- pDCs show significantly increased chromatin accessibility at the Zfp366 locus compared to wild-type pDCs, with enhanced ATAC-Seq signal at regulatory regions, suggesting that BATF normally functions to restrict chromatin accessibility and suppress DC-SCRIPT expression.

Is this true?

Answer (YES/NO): NO